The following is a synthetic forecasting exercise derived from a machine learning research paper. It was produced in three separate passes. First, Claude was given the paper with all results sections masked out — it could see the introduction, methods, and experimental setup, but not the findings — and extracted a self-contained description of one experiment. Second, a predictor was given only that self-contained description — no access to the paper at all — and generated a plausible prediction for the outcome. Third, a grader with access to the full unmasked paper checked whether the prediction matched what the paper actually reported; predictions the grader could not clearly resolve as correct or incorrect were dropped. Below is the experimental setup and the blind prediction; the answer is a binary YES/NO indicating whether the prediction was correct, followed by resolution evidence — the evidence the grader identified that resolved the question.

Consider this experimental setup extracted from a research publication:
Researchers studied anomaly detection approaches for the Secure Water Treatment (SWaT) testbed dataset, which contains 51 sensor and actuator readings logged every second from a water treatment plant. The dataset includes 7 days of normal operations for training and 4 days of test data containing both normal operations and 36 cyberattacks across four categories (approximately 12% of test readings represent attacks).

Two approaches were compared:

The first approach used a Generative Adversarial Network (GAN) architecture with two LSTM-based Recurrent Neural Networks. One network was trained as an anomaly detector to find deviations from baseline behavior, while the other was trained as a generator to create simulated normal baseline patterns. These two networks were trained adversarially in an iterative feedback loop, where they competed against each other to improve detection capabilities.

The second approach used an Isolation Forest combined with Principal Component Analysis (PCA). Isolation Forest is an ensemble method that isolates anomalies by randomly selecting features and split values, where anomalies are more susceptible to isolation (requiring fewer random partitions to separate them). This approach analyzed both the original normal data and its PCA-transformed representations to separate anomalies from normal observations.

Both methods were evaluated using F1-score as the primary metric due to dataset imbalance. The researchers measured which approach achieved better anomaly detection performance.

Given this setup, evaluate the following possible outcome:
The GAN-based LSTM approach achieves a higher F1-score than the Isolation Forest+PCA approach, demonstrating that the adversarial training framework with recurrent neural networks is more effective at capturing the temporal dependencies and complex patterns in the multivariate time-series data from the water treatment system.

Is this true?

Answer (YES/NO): NO